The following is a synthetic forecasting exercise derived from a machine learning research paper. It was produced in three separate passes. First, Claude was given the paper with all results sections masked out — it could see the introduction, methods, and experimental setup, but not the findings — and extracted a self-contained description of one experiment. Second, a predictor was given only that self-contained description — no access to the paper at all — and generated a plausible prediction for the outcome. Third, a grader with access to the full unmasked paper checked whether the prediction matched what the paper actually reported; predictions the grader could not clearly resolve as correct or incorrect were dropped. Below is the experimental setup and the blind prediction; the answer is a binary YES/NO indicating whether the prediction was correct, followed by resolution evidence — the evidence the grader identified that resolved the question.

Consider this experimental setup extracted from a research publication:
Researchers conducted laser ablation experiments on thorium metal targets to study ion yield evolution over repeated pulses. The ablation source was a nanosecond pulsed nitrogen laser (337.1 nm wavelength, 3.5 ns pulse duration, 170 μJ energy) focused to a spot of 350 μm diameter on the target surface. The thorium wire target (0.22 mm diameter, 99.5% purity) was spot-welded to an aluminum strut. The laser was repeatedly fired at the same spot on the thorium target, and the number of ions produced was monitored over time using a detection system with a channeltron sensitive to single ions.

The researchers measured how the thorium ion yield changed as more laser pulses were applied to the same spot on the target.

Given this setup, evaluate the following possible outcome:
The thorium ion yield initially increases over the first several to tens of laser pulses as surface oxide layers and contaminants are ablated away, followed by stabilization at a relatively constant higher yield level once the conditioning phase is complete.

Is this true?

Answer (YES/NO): NO